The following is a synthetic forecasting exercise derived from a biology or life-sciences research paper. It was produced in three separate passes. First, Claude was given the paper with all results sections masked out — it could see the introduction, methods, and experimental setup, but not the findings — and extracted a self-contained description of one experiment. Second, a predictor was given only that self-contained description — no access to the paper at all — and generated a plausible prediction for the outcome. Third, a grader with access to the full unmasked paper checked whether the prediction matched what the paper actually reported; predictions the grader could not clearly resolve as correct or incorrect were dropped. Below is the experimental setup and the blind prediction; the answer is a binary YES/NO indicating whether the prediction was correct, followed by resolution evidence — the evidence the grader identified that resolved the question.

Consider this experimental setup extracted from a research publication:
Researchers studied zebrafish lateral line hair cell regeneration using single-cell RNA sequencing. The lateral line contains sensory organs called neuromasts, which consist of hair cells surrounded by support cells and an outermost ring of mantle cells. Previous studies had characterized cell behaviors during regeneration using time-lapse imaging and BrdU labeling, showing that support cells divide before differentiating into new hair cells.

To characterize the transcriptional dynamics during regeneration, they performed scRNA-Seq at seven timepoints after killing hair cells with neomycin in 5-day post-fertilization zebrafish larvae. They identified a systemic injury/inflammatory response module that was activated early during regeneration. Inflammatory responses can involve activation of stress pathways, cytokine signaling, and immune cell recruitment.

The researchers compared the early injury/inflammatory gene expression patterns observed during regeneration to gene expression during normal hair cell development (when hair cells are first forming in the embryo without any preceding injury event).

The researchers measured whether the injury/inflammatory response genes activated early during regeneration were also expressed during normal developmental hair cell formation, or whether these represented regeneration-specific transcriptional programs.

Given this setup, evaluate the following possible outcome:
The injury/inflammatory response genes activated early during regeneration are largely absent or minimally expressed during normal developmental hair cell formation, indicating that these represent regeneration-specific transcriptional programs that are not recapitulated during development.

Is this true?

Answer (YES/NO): YES